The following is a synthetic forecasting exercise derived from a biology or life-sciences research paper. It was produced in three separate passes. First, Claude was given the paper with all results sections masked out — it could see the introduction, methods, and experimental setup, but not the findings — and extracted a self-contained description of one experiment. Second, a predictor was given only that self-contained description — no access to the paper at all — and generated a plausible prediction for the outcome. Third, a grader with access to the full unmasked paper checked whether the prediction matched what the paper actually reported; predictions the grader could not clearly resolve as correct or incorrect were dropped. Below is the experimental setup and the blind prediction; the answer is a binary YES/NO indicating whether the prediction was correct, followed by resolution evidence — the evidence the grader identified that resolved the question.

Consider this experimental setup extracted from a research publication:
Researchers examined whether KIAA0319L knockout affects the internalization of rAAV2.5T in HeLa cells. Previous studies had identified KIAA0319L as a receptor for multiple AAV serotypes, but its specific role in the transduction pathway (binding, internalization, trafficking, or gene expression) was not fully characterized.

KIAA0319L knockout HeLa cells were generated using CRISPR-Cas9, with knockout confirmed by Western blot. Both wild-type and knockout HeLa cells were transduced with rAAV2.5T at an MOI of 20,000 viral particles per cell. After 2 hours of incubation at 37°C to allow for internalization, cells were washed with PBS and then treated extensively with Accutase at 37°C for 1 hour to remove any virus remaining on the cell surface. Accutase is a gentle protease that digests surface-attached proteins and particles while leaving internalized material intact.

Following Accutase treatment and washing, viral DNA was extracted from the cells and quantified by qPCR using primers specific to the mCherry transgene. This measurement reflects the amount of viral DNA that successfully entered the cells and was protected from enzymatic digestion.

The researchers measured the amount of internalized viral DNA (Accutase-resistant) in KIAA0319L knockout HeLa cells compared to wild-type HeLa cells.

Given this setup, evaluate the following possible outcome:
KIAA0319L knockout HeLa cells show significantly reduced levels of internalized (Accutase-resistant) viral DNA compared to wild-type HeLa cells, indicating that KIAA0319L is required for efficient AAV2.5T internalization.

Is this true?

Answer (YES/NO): YES